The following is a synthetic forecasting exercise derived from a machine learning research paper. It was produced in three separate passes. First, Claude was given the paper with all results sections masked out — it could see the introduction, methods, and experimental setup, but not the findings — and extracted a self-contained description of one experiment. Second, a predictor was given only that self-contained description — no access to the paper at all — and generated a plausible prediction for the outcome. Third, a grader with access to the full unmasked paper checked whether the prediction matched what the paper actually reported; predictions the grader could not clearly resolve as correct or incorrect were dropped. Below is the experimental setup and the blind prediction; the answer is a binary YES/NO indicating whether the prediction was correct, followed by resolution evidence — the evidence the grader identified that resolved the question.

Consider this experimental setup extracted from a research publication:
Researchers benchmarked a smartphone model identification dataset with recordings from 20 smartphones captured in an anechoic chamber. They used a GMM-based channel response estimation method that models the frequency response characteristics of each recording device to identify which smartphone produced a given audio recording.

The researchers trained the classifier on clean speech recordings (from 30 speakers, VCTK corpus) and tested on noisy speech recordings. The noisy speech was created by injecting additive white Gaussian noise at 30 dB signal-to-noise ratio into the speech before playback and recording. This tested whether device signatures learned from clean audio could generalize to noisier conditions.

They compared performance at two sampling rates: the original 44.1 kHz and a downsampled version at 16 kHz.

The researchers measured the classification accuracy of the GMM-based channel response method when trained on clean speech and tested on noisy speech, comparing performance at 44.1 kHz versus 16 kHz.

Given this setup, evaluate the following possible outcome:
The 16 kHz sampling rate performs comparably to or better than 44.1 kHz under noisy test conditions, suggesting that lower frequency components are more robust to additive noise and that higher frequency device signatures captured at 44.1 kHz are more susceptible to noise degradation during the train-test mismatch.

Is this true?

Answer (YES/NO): YES